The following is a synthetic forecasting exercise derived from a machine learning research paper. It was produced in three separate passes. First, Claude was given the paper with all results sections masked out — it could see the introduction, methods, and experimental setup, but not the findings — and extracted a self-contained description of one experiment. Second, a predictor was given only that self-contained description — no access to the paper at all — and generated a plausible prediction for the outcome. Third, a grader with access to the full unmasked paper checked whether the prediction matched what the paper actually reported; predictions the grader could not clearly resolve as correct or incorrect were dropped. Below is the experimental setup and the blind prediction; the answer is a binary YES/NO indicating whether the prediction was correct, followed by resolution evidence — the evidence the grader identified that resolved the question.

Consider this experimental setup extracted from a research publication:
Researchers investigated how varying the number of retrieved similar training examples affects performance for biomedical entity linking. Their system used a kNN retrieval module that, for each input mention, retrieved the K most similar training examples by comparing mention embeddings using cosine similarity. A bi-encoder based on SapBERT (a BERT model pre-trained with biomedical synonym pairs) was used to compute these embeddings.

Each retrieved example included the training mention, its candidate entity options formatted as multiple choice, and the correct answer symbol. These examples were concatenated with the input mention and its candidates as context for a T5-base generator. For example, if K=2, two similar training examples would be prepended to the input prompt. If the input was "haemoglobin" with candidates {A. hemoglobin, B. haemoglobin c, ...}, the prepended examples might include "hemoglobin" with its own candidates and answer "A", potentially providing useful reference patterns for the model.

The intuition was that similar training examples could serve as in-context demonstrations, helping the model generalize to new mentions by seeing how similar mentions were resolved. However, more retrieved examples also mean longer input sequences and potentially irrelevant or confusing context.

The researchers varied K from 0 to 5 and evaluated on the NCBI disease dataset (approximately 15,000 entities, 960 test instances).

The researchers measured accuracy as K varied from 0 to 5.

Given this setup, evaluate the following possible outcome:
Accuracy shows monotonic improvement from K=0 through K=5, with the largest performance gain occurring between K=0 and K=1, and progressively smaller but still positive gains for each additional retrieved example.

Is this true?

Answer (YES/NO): NO